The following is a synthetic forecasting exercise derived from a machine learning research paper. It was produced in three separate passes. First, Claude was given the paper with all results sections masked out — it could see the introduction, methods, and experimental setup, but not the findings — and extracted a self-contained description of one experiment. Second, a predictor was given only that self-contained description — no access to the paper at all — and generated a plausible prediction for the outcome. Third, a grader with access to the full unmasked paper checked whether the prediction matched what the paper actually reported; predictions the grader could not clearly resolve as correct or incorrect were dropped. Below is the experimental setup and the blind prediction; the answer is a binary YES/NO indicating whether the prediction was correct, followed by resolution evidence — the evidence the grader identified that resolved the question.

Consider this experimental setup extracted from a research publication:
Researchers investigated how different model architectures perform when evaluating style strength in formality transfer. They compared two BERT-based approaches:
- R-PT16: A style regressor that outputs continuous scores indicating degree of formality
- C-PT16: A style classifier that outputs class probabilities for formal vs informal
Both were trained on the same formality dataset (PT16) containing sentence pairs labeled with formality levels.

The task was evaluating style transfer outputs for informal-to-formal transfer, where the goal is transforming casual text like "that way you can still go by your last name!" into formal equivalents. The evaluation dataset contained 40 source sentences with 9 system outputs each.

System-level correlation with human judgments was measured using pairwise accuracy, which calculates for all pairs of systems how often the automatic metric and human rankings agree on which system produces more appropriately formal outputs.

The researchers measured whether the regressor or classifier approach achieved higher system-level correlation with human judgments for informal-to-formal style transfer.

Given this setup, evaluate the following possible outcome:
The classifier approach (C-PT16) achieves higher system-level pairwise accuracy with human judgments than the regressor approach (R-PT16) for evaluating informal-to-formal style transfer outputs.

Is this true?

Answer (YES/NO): NO